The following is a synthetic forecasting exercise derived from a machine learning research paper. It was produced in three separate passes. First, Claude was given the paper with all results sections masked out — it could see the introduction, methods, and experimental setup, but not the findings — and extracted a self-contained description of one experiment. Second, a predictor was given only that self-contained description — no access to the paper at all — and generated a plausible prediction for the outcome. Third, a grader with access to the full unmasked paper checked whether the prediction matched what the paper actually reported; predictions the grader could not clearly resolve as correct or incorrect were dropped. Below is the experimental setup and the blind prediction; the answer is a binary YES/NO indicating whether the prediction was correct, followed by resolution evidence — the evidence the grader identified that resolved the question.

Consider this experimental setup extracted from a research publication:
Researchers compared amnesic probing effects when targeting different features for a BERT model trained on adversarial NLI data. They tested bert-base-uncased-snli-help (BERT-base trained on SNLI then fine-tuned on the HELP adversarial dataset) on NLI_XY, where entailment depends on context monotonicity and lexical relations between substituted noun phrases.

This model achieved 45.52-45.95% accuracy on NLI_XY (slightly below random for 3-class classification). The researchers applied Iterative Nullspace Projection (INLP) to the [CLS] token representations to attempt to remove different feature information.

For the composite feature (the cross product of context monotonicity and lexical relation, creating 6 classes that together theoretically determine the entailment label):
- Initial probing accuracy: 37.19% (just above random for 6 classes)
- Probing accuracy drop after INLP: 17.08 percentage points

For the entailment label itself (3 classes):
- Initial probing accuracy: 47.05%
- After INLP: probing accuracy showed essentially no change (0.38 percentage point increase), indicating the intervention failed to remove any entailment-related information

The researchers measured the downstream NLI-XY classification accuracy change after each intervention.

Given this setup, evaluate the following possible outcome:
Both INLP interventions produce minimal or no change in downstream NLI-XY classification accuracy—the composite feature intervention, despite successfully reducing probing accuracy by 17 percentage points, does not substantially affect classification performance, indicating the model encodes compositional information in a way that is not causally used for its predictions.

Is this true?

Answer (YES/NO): NO